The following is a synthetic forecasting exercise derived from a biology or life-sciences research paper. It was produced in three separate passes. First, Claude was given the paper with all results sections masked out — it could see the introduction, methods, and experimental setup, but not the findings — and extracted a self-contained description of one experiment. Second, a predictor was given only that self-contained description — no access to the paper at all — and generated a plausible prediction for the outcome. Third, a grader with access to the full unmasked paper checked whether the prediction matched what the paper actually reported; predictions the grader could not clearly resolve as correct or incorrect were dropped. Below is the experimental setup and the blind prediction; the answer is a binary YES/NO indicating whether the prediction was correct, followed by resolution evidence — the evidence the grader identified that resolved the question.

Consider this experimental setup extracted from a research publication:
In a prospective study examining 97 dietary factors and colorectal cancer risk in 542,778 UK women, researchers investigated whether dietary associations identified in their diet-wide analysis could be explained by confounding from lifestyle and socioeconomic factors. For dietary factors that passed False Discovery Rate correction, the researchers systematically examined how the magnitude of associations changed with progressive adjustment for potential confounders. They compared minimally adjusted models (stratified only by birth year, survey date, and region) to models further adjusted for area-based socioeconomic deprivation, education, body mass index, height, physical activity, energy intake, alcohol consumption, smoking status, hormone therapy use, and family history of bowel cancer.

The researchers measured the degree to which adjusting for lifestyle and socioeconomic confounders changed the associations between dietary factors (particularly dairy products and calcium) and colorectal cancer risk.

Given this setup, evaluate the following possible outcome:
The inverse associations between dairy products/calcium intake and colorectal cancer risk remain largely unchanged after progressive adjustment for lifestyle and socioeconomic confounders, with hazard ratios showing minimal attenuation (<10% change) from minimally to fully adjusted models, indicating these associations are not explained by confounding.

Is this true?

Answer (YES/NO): NO